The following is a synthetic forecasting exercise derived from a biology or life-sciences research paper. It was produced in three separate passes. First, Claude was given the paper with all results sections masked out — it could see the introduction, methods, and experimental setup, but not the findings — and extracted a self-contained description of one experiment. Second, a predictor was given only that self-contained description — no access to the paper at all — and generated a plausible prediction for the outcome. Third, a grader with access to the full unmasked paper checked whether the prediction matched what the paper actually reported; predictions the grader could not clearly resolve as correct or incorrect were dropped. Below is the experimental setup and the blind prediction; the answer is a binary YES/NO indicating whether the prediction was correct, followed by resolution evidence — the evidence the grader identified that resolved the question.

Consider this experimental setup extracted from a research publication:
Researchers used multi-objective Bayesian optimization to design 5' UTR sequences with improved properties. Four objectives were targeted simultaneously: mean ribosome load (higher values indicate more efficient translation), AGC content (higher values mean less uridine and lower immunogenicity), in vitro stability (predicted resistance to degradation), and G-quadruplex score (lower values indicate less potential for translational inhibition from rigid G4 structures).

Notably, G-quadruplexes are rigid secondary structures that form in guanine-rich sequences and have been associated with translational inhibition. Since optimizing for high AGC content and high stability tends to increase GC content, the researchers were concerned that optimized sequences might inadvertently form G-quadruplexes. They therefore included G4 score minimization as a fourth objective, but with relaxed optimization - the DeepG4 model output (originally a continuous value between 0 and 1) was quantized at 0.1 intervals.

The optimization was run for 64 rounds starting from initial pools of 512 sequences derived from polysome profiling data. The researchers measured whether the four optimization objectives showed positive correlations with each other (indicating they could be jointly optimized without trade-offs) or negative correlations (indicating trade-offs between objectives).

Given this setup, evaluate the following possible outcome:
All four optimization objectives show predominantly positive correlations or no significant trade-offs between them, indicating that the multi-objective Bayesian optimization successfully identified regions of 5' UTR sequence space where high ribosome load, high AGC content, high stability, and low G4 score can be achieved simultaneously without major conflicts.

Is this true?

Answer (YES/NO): NO